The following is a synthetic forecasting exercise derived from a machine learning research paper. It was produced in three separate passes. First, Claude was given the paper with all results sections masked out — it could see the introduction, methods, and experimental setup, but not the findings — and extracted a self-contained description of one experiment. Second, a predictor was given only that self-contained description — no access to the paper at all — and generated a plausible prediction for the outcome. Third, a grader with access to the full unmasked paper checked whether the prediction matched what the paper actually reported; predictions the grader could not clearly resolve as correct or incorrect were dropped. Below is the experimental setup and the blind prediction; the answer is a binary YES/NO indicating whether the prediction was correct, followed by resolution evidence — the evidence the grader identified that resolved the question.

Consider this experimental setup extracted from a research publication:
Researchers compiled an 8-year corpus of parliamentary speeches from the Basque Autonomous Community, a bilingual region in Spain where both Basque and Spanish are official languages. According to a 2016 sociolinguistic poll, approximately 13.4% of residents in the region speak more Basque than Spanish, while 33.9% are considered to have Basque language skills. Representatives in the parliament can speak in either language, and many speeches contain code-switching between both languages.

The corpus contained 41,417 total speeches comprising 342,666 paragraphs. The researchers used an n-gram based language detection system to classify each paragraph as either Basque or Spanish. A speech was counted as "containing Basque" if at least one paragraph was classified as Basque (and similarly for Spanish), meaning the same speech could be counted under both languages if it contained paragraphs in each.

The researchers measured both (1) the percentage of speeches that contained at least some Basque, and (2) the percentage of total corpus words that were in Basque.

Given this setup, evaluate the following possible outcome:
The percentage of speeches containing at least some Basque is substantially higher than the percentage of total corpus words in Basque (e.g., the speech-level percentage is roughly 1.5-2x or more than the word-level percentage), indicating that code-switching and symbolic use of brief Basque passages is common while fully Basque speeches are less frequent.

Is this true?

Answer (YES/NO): YES